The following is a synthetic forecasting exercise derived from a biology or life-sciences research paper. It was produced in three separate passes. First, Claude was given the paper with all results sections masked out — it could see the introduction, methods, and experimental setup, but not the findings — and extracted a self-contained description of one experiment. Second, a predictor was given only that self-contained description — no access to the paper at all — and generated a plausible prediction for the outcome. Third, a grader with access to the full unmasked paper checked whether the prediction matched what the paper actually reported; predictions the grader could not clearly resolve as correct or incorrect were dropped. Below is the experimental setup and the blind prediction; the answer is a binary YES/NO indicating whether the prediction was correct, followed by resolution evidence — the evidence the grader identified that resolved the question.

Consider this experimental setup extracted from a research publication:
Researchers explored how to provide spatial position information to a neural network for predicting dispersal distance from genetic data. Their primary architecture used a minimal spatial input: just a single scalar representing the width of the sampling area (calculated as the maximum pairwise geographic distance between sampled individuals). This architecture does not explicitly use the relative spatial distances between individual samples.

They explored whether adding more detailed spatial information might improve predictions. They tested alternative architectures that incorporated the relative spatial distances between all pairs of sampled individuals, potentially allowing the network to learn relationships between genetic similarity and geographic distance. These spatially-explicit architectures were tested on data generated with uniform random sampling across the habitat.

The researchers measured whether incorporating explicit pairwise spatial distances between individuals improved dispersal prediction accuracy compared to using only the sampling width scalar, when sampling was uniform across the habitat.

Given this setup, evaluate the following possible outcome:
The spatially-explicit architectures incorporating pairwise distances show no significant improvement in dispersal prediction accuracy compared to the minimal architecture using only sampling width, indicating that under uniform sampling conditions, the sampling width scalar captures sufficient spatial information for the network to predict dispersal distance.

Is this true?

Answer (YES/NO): YES